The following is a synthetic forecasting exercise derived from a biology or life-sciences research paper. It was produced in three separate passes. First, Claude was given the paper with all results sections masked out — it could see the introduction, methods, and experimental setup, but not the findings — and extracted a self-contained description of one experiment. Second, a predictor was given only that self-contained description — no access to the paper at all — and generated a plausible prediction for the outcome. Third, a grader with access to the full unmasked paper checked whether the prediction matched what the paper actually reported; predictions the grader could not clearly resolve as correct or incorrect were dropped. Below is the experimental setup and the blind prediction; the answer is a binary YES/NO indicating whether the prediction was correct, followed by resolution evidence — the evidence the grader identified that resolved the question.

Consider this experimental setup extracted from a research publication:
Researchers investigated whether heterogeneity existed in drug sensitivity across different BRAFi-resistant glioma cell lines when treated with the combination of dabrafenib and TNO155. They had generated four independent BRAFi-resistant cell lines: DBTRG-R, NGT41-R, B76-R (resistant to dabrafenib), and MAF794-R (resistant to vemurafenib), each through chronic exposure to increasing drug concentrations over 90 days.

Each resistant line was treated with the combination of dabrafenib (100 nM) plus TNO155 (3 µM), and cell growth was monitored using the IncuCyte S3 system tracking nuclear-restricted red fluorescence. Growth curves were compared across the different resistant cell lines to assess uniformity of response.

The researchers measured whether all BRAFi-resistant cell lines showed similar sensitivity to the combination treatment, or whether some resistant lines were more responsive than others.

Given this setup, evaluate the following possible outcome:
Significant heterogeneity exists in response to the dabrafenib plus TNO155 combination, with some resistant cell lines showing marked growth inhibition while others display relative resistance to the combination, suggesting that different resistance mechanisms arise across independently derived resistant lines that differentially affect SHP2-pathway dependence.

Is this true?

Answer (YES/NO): NO